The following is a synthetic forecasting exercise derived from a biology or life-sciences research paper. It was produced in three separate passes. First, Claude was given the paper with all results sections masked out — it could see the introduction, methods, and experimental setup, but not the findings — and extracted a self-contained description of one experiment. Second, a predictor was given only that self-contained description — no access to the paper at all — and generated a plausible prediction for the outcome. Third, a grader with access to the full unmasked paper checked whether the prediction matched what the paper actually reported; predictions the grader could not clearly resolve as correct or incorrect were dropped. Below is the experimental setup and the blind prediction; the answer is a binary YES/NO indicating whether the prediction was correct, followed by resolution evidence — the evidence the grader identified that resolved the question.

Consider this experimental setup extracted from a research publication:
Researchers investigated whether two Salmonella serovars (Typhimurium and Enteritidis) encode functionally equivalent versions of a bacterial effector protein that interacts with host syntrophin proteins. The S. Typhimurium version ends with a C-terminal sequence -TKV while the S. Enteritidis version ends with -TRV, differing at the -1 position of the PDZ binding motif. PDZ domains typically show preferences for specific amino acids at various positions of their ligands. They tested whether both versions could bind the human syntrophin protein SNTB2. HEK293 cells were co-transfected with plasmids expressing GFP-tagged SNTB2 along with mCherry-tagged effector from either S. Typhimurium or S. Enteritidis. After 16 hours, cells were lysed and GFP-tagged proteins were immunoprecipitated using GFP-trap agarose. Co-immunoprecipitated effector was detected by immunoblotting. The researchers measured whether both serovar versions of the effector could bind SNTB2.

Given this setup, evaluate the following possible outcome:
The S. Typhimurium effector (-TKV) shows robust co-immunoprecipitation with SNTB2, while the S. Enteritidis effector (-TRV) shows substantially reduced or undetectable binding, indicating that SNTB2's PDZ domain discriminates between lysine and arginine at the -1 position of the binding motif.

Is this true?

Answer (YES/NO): NO